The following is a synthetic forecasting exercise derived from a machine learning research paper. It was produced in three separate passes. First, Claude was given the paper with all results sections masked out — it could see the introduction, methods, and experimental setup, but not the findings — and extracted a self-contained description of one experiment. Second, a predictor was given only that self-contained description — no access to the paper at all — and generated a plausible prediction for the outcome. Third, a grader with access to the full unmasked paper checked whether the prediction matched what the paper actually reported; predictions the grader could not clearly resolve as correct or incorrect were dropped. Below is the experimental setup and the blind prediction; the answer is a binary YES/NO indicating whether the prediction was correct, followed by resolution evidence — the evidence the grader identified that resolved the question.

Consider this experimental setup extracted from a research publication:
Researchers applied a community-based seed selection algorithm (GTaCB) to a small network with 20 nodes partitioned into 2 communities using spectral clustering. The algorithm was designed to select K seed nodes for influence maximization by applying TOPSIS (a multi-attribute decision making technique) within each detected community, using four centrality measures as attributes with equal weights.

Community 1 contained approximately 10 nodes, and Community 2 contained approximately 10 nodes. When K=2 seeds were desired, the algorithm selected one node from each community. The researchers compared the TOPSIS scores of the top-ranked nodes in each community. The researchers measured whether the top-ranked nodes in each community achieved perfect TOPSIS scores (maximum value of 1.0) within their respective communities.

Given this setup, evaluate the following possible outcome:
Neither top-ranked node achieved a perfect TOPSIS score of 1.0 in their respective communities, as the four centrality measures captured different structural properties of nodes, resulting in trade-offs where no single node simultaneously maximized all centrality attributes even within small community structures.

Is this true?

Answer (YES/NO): NO